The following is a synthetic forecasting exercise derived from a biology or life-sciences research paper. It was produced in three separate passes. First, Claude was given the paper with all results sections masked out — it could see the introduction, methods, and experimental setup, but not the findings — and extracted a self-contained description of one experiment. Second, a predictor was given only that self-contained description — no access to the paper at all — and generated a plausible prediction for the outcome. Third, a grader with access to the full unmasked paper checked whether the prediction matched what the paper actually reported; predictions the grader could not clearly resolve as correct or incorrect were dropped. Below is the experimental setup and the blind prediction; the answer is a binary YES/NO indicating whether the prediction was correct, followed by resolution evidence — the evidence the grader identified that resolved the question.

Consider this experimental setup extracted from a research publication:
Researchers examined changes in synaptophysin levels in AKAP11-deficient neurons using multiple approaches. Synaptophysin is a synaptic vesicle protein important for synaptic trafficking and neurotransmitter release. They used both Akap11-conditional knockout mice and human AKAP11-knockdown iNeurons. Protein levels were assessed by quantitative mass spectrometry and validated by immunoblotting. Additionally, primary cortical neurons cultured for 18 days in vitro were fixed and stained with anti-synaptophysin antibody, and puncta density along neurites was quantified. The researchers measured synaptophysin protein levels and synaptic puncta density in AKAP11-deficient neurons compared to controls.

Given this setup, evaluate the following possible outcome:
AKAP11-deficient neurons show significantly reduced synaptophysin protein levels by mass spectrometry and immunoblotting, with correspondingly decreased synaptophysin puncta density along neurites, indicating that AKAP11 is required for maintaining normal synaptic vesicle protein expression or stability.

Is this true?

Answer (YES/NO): YES